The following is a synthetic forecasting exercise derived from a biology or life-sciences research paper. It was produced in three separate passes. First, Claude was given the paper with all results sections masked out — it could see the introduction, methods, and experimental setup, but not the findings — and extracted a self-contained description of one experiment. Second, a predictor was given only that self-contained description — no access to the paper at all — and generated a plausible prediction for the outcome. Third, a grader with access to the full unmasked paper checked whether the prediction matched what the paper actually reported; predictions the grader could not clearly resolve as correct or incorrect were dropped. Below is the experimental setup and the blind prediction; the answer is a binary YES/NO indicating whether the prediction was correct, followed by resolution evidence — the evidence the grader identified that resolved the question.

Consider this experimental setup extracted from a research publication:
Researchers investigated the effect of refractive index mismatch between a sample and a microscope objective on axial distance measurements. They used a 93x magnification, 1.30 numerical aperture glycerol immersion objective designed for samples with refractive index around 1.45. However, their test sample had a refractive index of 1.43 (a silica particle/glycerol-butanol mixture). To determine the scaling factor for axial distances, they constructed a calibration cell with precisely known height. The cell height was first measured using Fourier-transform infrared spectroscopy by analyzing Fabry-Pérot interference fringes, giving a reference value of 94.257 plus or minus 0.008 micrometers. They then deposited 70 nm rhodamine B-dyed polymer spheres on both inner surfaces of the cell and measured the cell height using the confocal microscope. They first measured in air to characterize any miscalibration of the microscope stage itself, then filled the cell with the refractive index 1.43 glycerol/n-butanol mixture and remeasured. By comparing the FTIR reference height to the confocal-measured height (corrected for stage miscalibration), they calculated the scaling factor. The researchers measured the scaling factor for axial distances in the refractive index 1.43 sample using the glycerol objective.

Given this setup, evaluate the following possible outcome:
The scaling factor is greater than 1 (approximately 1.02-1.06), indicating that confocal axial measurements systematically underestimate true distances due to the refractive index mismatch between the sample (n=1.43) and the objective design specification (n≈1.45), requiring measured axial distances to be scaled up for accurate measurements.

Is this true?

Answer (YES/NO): NO